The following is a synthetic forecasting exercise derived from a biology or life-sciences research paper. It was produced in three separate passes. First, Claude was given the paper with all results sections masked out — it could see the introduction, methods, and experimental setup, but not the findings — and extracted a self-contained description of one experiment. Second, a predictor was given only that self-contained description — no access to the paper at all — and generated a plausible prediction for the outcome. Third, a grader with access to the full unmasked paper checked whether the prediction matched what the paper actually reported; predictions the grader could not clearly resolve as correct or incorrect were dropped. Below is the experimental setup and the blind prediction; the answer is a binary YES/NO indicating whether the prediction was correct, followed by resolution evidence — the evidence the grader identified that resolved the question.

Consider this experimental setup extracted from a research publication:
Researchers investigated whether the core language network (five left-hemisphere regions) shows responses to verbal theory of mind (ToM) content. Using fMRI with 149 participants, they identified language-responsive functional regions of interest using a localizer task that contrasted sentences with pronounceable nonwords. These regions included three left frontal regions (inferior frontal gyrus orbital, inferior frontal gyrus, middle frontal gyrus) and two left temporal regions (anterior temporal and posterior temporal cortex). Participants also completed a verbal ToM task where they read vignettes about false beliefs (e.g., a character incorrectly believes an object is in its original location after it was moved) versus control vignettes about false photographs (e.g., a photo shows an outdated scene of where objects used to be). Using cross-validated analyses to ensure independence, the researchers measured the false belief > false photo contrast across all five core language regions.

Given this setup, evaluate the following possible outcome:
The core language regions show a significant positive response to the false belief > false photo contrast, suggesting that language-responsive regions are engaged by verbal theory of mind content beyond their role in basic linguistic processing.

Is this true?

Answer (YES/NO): NO